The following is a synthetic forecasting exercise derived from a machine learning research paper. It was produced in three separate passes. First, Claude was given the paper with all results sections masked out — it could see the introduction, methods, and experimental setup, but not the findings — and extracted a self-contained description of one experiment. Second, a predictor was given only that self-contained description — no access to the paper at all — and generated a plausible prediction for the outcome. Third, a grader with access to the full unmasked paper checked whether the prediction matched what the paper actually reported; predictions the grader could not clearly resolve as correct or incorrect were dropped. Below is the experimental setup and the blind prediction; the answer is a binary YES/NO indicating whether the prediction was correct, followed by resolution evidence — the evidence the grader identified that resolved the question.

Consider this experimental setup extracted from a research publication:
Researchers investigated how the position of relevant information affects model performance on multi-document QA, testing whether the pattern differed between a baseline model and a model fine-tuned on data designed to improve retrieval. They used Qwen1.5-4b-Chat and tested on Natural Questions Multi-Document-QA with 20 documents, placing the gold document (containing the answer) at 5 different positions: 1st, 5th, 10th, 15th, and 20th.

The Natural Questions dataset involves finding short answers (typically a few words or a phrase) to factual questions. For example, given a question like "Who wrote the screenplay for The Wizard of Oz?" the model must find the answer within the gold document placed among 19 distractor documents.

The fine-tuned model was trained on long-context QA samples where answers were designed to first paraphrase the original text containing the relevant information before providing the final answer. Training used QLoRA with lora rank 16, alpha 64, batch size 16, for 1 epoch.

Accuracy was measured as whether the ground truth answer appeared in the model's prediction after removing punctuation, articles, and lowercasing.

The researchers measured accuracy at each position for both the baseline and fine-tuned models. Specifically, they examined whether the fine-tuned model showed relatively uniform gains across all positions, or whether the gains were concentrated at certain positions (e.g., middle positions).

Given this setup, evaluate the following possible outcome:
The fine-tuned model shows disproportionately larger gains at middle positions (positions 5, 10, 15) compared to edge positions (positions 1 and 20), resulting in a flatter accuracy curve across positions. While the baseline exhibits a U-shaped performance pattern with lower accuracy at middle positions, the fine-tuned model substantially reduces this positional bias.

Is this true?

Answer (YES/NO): NO